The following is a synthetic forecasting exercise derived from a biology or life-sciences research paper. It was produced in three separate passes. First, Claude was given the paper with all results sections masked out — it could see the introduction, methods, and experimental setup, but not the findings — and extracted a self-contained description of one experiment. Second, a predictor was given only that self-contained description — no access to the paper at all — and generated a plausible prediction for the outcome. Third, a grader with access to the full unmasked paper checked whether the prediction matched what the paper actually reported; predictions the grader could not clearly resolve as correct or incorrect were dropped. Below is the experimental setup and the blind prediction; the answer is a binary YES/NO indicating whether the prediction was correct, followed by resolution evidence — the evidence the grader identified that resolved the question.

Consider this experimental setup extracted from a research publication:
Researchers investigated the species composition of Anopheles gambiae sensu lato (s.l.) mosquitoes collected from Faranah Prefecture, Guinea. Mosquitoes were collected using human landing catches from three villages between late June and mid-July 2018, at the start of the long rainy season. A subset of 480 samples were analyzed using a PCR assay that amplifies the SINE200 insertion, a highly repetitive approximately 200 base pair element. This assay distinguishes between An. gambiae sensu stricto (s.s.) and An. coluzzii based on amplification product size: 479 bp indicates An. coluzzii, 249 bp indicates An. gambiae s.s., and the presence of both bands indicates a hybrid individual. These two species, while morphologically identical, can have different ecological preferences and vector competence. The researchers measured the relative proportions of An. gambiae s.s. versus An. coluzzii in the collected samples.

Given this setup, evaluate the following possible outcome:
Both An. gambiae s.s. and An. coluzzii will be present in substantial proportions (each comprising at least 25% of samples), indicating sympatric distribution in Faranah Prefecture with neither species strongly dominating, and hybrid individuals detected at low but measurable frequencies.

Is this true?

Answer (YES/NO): NO